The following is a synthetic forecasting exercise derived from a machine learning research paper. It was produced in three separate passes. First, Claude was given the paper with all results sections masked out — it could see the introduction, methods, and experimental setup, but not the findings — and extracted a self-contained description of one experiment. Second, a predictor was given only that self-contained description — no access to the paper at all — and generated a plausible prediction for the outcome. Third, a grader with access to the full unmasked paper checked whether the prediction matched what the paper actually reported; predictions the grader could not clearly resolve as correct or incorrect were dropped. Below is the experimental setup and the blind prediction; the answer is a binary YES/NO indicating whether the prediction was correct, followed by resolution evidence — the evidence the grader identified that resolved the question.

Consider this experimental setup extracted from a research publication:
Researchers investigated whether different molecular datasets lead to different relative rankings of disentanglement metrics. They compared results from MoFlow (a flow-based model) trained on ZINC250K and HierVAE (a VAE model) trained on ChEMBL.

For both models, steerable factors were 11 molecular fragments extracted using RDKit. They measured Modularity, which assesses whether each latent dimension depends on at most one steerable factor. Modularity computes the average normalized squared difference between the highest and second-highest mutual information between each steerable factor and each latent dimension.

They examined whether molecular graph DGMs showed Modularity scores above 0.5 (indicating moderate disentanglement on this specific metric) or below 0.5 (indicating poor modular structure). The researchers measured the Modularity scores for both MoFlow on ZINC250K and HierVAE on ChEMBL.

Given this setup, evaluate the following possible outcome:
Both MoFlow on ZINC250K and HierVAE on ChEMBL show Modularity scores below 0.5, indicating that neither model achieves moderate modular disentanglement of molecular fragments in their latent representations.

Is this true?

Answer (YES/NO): NO